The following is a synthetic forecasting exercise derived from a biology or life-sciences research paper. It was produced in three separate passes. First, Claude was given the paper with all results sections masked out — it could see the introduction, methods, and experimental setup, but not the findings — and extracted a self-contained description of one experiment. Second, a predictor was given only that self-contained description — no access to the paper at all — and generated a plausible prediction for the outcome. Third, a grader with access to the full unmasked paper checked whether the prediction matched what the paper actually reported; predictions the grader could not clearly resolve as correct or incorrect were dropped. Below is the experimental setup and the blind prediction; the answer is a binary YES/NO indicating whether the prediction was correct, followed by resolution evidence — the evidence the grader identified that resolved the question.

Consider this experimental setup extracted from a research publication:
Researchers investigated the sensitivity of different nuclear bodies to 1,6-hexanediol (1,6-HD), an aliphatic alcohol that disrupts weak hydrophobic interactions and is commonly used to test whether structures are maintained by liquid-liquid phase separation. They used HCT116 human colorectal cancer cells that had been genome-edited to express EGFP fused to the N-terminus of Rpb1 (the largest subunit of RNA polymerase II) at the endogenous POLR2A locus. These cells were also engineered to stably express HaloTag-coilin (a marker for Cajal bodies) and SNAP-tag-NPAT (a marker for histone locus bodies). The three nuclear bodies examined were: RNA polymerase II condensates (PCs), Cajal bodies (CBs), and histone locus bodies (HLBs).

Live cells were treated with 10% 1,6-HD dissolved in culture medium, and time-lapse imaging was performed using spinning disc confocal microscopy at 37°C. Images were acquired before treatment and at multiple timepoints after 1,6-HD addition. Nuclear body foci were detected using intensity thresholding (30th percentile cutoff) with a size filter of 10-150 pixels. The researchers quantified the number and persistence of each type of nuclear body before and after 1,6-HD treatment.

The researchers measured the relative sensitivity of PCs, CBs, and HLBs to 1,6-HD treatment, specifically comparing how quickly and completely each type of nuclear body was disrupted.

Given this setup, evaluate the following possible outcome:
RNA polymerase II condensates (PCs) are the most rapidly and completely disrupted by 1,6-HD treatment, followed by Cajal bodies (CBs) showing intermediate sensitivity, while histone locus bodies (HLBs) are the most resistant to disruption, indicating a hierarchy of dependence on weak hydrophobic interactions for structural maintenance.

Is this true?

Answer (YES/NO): NO